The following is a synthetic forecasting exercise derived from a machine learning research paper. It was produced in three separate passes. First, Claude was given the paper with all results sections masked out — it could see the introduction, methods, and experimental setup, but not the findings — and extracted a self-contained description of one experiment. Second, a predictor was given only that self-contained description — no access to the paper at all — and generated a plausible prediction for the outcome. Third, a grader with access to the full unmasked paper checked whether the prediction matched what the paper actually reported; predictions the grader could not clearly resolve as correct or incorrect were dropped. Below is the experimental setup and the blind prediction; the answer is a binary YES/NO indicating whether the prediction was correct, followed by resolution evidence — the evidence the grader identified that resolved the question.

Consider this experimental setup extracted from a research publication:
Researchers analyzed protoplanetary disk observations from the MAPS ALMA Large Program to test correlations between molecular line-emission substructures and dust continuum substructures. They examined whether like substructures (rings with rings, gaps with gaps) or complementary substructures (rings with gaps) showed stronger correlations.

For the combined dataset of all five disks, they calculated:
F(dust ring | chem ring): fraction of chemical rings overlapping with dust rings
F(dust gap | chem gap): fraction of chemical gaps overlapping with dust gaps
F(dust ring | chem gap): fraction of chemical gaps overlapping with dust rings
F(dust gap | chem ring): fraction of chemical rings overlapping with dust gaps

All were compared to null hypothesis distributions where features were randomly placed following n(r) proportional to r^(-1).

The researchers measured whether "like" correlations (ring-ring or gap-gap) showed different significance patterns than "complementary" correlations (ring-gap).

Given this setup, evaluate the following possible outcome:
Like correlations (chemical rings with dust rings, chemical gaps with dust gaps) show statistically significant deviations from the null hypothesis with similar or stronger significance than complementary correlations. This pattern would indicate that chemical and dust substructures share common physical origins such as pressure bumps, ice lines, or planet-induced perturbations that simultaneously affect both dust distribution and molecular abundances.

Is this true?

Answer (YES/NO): NO